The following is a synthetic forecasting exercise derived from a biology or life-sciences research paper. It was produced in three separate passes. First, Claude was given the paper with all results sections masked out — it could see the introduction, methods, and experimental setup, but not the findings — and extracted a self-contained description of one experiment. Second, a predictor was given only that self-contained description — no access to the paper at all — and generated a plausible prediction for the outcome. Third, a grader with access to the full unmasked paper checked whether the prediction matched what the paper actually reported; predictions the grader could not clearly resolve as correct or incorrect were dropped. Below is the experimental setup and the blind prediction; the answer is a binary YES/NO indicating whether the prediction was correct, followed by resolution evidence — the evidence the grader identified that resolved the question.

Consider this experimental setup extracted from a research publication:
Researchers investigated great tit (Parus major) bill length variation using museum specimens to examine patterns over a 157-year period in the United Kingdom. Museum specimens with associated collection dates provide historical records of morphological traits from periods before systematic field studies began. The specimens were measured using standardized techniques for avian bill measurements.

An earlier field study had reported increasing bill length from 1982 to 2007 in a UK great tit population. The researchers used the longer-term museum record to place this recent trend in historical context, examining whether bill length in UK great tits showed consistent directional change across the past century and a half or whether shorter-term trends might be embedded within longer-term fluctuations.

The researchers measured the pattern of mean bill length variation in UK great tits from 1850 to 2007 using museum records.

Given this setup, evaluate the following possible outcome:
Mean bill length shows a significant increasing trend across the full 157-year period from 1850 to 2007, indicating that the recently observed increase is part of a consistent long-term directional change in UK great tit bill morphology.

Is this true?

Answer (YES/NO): NO